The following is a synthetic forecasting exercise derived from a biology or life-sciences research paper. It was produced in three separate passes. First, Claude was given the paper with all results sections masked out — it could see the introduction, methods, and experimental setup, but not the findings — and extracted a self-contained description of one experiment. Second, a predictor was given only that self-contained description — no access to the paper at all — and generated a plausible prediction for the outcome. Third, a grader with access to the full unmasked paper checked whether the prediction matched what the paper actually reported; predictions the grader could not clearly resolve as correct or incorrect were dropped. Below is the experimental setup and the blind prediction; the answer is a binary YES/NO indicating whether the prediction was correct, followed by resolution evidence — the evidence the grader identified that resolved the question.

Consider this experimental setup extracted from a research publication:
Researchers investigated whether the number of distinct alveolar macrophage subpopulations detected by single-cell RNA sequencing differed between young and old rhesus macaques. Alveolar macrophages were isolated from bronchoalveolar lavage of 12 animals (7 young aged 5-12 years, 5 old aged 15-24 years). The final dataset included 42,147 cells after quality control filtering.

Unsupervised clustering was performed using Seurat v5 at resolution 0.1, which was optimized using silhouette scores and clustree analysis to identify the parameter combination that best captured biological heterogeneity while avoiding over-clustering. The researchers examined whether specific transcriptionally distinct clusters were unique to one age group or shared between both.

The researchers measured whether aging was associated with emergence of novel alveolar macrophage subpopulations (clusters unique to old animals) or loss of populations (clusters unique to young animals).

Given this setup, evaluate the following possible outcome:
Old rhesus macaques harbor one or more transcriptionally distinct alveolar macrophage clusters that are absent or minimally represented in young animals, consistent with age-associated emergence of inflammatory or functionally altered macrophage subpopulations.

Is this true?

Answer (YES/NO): NO